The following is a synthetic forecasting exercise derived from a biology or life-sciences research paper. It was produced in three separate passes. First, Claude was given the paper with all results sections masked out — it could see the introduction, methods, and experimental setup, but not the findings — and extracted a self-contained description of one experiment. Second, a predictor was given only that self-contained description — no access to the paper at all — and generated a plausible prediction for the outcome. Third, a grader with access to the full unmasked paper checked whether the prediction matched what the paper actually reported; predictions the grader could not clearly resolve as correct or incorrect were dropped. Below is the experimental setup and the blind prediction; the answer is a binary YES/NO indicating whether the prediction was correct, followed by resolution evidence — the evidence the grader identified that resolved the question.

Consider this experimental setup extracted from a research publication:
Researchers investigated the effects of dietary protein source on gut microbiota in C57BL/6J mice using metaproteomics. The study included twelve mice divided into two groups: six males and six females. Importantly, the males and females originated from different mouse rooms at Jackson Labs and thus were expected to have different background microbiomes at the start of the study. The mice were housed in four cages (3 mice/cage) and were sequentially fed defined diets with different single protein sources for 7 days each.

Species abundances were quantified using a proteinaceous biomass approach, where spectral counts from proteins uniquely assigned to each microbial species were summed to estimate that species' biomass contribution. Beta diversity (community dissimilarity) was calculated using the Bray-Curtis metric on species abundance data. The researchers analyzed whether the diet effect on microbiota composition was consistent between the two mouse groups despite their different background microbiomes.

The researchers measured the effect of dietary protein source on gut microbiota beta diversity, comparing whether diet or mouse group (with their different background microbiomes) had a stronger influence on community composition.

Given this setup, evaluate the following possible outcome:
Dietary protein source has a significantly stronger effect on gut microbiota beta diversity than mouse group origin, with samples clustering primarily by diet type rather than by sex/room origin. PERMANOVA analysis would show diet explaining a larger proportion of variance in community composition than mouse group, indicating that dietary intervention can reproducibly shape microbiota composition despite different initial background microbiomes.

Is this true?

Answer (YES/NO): NO